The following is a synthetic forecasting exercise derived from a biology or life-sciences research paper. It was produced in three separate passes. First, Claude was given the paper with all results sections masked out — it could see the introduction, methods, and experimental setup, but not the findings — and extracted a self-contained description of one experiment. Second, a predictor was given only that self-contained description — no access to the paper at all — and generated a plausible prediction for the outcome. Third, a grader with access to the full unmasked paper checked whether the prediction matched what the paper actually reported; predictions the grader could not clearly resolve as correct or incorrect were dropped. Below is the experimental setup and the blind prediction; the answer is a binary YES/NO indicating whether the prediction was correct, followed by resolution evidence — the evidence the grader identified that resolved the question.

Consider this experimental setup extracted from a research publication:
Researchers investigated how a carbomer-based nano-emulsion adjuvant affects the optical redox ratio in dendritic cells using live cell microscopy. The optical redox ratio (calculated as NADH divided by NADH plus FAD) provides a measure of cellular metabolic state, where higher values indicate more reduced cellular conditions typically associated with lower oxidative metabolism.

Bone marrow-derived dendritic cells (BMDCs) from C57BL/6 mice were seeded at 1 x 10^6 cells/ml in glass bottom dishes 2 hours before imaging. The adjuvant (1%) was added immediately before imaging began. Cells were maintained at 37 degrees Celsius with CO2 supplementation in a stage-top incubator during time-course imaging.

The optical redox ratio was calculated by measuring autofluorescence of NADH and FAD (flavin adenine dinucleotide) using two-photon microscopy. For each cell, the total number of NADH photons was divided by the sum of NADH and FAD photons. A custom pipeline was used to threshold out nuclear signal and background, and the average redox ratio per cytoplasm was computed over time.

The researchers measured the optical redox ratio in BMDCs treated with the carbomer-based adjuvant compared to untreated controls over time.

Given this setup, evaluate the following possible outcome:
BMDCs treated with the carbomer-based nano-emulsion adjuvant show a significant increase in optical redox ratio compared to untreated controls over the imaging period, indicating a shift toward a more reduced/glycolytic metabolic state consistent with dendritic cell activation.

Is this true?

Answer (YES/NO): NO